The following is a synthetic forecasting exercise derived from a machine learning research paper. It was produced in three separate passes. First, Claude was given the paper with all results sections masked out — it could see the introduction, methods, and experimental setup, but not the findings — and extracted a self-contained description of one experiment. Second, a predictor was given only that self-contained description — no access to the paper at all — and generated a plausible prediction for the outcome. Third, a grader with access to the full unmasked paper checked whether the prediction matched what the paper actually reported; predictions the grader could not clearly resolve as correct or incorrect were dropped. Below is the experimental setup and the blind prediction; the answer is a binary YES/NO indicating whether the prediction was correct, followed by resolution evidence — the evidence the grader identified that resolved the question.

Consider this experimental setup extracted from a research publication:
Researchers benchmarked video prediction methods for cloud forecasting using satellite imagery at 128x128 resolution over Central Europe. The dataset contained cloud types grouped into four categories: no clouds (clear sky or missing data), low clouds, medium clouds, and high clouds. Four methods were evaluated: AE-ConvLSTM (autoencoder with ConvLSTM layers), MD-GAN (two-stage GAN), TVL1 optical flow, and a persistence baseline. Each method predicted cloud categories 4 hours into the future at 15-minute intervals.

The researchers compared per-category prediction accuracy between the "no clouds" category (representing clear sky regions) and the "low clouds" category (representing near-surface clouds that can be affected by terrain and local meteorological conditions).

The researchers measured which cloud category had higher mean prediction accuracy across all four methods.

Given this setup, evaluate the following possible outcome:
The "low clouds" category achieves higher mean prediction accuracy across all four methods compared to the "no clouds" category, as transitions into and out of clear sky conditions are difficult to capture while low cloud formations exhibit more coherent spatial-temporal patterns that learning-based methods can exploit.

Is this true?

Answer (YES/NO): NO